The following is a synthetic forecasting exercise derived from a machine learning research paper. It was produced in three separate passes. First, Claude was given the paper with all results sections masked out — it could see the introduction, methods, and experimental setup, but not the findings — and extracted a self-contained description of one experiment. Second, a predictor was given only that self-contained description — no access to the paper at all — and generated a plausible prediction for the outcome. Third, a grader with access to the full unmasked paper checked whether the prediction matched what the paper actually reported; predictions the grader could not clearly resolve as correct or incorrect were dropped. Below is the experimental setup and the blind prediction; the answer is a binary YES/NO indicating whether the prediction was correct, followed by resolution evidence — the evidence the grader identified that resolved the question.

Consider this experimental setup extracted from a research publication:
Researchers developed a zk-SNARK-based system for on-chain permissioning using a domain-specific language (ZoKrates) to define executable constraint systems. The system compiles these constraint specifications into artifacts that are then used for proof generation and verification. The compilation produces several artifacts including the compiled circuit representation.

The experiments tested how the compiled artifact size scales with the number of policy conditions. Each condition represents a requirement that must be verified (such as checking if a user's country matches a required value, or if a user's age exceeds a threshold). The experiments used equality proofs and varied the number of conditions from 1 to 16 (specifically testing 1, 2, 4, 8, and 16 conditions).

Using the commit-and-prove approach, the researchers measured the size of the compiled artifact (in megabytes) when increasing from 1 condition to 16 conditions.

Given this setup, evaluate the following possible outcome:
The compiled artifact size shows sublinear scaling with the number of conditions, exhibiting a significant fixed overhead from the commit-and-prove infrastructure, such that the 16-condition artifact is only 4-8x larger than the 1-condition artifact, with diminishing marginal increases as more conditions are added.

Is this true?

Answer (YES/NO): NO